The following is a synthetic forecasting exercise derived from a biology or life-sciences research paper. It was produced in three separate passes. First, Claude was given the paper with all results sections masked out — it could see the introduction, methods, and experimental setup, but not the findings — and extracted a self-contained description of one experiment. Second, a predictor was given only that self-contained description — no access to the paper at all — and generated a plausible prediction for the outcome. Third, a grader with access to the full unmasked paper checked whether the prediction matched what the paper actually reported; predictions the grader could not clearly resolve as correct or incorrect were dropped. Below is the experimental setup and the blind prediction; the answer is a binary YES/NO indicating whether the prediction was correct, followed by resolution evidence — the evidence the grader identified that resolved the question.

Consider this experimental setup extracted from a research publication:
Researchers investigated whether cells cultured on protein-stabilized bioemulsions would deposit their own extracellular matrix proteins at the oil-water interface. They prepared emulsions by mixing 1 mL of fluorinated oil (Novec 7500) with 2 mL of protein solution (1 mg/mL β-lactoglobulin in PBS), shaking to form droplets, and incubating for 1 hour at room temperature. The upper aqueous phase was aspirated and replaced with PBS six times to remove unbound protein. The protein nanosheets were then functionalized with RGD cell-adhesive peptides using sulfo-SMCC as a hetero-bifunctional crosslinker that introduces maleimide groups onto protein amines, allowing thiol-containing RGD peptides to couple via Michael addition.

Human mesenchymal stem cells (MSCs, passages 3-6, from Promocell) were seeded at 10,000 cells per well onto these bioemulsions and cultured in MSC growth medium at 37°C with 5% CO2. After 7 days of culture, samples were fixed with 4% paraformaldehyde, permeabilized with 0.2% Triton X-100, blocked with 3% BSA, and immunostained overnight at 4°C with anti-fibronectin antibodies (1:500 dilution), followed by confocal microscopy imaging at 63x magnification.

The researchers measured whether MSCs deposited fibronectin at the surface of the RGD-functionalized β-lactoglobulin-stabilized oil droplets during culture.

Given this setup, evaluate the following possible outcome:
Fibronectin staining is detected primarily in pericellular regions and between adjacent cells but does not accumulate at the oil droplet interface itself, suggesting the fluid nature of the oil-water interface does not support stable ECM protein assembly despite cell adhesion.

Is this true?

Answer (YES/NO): NO